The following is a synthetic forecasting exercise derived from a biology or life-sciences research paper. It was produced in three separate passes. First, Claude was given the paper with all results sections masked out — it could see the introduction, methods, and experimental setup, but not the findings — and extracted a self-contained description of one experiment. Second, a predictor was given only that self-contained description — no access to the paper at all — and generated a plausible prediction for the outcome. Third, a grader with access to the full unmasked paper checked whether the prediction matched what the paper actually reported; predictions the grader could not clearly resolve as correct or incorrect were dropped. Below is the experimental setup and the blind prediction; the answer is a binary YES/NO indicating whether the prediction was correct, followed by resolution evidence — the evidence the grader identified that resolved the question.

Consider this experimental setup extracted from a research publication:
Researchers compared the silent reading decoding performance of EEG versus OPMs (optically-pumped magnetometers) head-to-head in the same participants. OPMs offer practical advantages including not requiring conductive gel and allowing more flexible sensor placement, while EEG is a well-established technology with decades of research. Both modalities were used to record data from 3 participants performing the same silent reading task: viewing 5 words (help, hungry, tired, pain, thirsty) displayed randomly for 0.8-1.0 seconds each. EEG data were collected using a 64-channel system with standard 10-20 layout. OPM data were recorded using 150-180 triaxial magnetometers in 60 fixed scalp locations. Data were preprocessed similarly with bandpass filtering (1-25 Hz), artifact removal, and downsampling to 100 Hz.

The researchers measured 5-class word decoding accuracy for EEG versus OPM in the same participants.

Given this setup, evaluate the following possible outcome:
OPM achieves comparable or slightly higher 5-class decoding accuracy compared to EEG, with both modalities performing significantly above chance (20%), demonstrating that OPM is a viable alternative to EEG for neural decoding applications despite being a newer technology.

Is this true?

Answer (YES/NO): YES